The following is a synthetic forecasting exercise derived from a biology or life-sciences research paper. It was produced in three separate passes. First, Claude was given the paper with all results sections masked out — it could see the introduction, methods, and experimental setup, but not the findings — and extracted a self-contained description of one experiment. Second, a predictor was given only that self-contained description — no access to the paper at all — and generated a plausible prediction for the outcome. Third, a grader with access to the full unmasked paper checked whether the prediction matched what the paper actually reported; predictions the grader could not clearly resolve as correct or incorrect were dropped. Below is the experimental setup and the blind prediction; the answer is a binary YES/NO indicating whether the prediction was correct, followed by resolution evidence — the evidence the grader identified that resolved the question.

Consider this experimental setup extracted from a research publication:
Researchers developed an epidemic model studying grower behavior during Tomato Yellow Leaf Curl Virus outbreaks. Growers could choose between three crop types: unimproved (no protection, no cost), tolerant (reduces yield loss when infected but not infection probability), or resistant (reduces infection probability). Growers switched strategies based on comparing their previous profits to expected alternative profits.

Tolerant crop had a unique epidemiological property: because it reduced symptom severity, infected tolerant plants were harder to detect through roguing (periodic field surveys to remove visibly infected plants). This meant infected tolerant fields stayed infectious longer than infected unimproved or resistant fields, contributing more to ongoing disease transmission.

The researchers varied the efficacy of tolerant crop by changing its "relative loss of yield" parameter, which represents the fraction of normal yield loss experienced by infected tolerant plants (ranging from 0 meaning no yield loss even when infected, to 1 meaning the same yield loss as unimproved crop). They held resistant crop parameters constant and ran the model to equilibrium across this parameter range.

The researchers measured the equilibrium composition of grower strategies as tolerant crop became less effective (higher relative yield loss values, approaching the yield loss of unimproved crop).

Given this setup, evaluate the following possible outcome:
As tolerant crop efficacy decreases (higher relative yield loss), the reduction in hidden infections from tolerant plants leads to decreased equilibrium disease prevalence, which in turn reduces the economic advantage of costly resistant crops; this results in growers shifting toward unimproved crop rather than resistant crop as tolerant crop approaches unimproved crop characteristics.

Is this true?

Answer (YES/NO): NO